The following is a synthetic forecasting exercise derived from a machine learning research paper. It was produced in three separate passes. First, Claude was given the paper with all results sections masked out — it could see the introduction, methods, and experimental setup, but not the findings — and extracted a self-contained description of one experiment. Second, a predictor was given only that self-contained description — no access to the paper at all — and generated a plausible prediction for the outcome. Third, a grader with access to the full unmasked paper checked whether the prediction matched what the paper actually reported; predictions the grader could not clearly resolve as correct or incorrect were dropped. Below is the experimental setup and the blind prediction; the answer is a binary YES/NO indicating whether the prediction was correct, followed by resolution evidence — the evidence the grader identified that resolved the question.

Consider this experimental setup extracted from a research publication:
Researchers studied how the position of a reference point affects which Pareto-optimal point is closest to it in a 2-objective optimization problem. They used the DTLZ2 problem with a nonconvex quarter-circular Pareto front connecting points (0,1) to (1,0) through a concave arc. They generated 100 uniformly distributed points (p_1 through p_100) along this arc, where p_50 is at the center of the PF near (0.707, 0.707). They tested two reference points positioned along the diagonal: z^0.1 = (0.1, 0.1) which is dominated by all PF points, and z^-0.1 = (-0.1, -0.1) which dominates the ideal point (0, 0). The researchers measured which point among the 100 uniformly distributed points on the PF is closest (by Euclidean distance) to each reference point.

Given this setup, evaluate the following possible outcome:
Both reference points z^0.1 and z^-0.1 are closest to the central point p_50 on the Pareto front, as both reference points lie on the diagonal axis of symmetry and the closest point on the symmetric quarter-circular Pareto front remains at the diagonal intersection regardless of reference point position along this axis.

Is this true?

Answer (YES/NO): NO